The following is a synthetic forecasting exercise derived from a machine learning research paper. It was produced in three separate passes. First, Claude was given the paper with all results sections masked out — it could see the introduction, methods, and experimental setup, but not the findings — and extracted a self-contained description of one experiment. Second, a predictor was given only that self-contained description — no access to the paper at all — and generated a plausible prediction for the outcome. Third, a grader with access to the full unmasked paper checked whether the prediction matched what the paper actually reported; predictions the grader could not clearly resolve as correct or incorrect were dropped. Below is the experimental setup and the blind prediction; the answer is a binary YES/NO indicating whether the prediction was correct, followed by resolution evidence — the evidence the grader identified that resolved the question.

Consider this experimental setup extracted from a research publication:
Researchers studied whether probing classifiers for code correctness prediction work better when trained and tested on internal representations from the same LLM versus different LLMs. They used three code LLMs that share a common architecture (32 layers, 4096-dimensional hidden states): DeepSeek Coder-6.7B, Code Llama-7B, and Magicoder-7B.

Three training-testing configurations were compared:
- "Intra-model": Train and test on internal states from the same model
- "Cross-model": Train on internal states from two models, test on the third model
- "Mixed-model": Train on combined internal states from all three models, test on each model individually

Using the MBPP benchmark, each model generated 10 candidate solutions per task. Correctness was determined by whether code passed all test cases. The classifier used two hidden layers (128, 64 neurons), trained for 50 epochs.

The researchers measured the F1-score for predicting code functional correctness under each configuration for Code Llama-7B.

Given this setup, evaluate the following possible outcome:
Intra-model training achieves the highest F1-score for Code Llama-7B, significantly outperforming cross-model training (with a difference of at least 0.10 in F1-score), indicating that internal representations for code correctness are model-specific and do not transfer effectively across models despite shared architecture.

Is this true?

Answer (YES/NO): YES